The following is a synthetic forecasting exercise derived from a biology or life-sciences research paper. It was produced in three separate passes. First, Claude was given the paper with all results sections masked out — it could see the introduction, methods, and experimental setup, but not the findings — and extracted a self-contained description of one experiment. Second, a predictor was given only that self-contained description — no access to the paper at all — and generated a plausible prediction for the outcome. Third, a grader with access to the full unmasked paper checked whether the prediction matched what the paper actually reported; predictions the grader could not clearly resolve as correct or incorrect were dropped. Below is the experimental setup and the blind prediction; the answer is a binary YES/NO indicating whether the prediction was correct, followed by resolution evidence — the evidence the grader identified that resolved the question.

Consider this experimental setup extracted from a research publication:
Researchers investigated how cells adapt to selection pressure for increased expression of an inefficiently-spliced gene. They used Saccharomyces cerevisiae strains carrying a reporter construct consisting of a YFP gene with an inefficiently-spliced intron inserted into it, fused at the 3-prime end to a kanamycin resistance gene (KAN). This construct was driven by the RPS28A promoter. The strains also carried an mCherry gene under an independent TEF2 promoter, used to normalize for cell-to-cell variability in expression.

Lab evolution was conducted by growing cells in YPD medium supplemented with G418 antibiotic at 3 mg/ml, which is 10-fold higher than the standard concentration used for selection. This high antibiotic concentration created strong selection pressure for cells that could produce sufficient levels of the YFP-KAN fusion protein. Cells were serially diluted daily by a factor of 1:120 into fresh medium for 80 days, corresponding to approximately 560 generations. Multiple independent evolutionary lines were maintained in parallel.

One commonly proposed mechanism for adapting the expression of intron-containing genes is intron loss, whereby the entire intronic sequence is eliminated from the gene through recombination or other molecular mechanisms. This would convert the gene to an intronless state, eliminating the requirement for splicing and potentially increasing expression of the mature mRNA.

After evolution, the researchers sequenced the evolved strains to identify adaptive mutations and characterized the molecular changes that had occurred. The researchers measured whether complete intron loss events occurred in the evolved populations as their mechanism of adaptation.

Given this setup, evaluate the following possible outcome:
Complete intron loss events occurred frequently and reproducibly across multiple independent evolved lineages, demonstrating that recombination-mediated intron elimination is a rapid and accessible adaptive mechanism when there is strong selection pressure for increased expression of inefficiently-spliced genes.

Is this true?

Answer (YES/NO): NO